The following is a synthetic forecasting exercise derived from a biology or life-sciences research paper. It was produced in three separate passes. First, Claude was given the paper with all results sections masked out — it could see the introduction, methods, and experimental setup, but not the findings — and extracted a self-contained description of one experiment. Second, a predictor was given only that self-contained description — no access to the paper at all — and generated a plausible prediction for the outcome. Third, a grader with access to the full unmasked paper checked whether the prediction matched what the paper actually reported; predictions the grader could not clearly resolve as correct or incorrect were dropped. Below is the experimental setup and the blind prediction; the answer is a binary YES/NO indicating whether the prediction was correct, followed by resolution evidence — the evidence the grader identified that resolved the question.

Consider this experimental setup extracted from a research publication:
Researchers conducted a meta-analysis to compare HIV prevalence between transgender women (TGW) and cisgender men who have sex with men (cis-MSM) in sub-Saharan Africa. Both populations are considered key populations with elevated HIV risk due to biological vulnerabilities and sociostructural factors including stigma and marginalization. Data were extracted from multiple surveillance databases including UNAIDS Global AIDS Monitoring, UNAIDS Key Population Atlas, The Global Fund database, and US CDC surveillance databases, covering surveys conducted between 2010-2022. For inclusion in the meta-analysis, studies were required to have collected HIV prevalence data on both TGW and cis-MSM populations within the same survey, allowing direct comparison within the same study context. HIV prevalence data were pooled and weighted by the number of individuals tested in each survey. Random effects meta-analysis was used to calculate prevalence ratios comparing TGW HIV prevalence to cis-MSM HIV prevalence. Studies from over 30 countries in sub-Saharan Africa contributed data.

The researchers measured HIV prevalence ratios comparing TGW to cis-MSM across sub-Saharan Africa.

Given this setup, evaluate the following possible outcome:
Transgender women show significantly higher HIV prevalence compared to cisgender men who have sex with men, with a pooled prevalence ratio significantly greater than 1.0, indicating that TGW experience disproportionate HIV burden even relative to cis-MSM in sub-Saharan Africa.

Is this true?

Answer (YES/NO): YES